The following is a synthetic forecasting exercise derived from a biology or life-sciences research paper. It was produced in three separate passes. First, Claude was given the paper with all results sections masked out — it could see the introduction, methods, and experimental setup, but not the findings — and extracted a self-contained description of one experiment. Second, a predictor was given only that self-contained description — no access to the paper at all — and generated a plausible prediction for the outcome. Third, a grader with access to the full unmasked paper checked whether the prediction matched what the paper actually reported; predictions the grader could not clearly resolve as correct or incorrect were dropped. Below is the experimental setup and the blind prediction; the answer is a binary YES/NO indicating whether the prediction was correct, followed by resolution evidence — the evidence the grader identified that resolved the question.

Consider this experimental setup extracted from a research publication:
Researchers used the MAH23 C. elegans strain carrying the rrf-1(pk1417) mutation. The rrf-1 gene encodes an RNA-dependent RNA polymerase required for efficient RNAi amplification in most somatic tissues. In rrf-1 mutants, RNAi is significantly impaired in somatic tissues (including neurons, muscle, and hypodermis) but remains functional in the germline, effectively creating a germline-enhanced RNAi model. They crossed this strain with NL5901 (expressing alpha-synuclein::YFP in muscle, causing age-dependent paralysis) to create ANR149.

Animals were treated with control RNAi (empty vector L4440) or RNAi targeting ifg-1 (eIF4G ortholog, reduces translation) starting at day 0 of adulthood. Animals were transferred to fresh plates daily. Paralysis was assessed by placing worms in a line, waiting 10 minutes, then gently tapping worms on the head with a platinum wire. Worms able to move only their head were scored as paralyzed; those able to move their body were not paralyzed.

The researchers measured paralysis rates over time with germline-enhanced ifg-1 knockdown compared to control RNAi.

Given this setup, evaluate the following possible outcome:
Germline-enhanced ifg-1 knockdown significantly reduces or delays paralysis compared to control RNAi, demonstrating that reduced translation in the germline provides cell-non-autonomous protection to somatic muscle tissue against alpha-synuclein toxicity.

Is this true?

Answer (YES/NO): YES